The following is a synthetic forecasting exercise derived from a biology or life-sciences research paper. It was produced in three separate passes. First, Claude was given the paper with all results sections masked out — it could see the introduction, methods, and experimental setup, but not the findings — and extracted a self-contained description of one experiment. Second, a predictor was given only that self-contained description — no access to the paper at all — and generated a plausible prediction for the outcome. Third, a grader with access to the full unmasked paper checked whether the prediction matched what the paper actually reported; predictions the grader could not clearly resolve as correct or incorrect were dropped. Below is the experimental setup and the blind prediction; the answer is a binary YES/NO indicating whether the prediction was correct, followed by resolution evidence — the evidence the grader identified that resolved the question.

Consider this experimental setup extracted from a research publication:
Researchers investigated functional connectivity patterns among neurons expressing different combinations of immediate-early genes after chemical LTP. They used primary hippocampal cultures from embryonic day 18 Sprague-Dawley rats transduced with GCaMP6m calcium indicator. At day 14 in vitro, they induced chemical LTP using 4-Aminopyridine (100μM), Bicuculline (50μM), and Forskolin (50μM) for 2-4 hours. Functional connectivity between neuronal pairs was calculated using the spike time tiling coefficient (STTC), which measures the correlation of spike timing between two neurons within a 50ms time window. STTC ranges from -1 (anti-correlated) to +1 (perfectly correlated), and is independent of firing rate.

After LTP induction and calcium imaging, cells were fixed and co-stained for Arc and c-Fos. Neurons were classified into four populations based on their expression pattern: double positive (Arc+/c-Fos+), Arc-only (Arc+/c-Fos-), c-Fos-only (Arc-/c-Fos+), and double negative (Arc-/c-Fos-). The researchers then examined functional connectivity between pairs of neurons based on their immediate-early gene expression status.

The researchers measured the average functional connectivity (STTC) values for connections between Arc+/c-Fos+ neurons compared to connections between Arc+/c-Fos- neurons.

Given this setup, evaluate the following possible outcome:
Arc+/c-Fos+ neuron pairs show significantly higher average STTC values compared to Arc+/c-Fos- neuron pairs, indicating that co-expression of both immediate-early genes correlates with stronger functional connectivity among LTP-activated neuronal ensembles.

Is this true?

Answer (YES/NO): YES